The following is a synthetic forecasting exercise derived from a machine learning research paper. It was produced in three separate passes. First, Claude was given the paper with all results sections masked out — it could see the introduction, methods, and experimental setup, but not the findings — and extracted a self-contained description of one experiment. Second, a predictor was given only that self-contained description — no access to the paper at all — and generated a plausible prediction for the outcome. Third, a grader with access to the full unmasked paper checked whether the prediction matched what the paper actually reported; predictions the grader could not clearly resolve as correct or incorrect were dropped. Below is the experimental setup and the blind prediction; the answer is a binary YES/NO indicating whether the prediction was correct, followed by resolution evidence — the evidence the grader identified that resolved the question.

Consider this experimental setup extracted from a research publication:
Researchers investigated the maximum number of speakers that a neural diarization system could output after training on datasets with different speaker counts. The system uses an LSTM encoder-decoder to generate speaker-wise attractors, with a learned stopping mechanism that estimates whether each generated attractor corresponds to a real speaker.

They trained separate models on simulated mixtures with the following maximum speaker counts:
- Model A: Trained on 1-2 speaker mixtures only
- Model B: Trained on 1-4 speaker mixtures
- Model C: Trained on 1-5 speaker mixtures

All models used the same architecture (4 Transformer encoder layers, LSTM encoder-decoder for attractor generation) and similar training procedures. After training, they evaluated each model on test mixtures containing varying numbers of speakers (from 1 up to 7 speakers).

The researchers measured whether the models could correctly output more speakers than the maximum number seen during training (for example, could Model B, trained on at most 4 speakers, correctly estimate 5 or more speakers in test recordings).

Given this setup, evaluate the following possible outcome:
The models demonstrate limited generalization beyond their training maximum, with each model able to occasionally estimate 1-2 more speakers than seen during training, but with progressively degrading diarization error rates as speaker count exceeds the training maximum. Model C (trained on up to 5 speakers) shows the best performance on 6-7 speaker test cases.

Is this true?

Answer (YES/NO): NO